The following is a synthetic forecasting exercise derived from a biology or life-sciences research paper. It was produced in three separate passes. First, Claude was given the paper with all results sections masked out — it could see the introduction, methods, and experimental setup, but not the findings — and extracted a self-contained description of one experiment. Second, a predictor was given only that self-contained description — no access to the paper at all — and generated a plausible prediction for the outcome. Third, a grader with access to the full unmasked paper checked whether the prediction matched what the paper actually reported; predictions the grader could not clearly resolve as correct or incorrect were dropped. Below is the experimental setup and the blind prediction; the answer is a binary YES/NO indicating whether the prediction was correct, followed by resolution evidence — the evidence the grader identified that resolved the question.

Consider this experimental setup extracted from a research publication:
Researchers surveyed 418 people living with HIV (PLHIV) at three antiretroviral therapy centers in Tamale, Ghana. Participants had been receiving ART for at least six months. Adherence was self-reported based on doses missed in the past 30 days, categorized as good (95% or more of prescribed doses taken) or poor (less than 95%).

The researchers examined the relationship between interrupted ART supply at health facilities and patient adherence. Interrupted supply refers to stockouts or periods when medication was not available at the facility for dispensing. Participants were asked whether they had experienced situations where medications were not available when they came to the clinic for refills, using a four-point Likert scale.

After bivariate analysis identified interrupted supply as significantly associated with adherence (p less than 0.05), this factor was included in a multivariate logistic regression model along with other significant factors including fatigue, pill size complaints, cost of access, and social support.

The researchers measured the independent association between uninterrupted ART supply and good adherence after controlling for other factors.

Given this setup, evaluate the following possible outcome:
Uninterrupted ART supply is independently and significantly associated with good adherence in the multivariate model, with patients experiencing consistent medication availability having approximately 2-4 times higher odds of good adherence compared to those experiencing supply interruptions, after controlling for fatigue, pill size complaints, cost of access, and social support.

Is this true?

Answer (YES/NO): NO